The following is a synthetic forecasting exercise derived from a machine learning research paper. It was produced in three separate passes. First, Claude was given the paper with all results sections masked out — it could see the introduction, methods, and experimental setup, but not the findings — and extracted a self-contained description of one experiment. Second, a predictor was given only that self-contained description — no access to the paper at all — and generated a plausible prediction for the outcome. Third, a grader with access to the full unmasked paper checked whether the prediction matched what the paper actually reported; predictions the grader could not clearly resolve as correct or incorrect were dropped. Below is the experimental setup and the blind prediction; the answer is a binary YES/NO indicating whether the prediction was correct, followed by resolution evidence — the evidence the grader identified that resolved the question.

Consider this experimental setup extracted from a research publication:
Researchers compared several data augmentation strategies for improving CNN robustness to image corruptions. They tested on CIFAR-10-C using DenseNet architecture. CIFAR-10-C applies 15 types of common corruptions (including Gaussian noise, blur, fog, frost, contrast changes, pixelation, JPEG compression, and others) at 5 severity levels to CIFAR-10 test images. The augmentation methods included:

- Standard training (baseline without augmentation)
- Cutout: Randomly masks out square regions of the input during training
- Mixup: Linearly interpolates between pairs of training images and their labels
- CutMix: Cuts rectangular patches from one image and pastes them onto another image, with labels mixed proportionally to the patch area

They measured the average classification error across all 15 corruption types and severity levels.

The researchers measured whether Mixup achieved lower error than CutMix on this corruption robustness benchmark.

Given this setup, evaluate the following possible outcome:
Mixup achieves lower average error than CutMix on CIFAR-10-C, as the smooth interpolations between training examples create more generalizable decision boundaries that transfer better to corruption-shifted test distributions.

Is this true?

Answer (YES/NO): YES